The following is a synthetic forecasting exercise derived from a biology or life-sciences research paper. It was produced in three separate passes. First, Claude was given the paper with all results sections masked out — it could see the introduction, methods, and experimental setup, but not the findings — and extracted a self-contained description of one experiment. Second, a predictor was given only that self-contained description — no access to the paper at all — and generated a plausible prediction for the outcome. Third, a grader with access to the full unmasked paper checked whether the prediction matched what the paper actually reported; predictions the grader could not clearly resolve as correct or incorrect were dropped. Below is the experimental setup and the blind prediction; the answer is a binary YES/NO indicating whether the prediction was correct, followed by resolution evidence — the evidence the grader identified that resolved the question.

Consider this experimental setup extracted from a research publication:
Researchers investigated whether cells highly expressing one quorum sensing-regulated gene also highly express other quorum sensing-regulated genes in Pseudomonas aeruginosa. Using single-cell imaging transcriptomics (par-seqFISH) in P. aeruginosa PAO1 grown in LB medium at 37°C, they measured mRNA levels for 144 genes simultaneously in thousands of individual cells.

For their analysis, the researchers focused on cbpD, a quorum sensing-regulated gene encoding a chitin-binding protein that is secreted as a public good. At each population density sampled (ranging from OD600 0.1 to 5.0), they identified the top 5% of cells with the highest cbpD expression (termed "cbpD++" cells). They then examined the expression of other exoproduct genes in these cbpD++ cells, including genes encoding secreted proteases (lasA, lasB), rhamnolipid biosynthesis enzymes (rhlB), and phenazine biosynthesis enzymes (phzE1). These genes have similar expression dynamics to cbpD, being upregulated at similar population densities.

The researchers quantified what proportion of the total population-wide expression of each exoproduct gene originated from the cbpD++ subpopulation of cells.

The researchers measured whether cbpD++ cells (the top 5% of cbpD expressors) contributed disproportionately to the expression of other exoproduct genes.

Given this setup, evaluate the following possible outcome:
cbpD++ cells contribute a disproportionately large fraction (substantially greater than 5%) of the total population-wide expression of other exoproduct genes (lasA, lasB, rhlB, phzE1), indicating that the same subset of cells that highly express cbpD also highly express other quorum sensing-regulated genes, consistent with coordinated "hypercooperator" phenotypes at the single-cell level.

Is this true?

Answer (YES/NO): YES